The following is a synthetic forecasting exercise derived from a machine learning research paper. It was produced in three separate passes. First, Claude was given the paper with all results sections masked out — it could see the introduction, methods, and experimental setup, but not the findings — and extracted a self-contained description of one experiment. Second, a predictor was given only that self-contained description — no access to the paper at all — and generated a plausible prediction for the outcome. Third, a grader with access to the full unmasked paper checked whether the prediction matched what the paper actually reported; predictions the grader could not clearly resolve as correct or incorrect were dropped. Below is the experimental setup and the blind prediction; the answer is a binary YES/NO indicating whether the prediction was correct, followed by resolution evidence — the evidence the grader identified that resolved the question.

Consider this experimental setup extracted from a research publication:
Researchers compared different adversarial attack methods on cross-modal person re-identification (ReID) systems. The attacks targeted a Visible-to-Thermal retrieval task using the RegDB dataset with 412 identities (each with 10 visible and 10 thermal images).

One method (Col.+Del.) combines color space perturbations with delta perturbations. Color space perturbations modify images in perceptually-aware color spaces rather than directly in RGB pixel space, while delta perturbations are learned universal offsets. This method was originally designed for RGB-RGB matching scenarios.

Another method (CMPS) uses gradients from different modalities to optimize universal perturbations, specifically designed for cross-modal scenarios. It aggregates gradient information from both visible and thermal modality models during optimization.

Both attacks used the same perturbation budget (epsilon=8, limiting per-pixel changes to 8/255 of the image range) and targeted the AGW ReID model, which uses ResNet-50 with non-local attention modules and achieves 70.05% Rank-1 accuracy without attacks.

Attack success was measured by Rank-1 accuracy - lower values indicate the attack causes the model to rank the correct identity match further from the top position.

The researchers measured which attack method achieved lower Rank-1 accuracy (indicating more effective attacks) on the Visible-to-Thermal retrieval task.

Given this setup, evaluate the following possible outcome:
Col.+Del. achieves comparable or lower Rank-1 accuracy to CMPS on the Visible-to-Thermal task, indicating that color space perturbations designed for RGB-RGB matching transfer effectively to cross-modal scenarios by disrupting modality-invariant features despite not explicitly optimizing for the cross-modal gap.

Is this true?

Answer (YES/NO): NO